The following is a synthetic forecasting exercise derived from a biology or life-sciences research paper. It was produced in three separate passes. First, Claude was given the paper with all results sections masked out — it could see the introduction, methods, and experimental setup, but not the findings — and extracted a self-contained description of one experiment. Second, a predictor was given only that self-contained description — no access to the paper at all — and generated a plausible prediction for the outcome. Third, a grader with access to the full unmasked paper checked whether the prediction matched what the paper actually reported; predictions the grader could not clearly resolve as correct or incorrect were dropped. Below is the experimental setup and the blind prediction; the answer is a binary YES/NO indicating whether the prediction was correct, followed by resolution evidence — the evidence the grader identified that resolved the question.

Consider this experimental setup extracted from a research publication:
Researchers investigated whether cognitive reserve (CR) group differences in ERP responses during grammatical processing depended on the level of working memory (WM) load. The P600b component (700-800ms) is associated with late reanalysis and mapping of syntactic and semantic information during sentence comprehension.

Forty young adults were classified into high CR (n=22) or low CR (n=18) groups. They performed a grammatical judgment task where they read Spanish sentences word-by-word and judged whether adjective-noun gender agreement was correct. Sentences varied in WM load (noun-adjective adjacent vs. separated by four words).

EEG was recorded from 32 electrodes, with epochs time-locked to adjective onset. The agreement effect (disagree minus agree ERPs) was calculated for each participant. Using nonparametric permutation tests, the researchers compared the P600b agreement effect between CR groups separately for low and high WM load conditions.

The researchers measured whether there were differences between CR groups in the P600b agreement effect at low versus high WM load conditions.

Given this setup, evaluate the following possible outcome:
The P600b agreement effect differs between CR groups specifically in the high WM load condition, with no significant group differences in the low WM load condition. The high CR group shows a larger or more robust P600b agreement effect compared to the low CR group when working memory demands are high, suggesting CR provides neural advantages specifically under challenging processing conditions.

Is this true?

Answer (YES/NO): NO